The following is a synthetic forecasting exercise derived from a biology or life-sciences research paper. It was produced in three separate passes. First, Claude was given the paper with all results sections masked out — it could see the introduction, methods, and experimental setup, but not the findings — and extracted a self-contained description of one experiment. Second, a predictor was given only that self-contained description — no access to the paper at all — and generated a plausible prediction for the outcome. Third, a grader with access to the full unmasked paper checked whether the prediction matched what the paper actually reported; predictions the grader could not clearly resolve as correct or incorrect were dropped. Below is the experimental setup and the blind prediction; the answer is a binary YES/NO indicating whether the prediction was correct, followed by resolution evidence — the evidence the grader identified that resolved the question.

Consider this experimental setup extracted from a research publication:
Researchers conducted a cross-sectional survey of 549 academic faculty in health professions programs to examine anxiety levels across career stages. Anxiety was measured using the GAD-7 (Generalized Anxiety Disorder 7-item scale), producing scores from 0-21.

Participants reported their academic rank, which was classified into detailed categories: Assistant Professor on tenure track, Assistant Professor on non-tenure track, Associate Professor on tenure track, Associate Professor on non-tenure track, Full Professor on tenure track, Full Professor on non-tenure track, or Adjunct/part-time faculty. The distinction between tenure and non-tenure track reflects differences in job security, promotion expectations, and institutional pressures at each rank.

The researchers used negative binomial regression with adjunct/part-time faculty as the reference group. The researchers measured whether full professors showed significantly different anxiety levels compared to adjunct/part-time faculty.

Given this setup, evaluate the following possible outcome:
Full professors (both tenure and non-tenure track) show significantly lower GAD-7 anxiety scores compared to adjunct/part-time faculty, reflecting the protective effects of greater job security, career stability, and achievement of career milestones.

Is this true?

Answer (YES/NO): NO